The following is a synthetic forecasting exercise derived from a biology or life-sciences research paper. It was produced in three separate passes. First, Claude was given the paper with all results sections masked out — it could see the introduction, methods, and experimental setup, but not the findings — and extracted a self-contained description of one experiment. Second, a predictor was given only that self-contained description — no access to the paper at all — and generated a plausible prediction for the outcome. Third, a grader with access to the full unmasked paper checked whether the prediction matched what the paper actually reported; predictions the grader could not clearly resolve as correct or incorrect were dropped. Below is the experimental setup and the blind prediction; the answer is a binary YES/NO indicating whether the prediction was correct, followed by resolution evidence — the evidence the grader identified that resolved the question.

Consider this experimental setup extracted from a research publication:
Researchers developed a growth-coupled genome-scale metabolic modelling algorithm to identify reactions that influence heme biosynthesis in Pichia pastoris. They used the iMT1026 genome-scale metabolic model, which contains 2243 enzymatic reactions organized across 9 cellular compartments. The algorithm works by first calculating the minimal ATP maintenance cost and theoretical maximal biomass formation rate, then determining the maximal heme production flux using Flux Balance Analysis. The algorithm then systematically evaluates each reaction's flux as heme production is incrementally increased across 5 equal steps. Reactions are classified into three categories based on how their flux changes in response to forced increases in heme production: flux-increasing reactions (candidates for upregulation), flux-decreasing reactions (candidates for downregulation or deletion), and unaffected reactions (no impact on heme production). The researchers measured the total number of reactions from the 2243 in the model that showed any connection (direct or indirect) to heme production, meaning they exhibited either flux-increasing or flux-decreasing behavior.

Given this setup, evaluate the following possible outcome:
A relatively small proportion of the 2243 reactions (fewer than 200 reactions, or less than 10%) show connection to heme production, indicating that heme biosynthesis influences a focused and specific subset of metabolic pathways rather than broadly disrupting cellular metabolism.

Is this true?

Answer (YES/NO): NO